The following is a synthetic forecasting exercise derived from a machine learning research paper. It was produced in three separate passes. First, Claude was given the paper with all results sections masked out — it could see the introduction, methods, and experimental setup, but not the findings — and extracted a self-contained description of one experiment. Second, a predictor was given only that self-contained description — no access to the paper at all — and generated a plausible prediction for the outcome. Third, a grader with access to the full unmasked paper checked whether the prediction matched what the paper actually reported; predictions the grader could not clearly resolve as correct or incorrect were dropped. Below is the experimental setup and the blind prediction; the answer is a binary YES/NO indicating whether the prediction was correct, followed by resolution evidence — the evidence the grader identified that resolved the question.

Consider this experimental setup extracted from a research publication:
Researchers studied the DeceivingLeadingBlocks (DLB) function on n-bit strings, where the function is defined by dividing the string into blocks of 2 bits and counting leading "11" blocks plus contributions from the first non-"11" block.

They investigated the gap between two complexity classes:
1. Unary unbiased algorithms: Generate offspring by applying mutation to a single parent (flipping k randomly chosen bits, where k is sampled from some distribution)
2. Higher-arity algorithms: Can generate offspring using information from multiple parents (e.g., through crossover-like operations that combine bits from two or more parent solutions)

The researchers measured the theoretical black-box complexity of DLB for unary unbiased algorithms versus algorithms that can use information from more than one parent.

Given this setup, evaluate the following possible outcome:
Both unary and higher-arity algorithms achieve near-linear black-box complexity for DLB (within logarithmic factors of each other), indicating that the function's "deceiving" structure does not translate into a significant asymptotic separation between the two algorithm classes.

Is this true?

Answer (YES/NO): NO